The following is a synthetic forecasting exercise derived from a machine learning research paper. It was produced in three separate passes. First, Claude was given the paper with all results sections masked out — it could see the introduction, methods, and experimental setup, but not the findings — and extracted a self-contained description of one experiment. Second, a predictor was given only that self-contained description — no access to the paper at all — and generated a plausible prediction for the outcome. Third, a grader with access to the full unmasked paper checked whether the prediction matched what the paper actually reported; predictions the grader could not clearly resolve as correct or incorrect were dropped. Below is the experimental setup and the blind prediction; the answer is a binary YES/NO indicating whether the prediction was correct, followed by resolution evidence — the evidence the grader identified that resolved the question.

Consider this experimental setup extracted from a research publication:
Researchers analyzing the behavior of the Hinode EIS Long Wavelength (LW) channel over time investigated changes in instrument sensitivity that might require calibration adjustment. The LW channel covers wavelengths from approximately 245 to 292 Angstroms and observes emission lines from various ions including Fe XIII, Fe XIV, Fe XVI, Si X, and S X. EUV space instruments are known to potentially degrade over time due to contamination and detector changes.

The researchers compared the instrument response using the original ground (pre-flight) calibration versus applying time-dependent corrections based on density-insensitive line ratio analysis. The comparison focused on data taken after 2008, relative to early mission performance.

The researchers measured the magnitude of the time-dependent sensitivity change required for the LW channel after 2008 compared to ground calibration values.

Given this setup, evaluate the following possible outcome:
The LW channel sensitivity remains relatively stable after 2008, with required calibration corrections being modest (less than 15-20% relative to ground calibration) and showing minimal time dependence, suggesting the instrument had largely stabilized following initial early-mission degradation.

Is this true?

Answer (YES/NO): NO